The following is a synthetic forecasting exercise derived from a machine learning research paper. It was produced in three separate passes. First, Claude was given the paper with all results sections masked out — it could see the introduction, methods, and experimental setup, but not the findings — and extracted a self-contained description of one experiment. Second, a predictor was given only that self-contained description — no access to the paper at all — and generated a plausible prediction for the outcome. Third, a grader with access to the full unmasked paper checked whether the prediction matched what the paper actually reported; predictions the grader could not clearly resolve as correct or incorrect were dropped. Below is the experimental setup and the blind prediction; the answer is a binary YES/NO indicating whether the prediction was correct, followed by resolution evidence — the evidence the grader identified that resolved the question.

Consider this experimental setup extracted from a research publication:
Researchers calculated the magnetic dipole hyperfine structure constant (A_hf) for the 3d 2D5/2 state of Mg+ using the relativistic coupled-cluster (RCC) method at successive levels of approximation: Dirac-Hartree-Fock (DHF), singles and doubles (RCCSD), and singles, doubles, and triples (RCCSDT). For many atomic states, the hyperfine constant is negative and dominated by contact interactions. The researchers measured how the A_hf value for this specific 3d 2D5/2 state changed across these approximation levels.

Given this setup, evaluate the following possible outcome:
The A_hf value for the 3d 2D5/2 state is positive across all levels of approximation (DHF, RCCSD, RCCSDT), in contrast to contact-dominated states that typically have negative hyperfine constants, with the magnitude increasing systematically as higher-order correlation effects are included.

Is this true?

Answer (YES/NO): NO